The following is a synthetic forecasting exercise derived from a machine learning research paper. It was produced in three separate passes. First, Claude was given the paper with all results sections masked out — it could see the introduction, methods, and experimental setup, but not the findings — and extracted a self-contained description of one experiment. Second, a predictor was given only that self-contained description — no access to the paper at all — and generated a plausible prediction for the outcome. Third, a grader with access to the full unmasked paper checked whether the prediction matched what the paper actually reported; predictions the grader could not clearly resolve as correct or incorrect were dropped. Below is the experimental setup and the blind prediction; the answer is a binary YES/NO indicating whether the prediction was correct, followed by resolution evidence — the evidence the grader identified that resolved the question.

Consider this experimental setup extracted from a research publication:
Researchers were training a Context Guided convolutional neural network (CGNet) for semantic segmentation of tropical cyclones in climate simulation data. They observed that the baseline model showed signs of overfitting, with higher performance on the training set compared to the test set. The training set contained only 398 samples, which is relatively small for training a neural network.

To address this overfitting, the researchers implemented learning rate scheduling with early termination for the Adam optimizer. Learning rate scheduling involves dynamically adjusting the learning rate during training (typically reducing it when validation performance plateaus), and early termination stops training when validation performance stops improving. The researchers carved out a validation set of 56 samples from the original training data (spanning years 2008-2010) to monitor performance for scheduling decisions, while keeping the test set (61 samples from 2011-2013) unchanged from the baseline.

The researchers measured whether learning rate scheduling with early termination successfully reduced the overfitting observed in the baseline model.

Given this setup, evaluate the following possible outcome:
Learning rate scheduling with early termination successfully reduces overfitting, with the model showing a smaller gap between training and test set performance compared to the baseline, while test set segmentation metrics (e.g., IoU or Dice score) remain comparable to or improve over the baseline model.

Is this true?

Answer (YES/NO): YES